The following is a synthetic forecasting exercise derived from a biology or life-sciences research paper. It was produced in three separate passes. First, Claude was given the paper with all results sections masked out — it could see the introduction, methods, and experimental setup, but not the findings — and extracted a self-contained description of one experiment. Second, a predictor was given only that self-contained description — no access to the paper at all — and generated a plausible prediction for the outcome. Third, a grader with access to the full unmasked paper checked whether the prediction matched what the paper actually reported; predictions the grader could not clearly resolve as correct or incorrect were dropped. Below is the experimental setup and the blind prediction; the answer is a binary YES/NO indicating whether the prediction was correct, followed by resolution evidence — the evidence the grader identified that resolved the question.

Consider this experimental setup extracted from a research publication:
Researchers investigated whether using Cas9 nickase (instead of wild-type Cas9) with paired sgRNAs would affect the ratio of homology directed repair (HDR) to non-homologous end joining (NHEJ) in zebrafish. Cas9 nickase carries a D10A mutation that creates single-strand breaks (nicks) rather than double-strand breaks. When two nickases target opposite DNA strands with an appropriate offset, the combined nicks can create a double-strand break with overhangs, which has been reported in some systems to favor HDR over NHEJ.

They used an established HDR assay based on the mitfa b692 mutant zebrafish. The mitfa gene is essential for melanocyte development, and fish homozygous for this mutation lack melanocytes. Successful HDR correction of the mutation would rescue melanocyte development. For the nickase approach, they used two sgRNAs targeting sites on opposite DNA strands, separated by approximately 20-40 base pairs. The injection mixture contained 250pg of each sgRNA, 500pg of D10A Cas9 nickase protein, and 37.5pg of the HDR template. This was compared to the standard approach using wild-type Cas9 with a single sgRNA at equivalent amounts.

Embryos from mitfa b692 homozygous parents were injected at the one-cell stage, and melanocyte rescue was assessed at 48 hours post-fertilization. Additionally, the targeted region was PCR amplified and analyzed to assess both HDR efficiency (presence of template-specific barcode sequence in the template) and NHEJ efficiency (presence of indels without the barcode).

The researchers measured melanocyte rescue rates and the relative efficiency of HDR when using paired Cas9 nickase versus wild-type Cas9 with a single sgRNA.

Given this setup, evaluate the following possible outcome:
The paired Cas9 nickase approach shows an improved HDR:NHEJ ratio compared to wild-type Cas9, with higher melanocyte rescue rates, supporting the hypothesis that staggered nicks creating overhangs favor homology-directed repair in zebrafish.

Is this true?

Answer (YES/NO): NO